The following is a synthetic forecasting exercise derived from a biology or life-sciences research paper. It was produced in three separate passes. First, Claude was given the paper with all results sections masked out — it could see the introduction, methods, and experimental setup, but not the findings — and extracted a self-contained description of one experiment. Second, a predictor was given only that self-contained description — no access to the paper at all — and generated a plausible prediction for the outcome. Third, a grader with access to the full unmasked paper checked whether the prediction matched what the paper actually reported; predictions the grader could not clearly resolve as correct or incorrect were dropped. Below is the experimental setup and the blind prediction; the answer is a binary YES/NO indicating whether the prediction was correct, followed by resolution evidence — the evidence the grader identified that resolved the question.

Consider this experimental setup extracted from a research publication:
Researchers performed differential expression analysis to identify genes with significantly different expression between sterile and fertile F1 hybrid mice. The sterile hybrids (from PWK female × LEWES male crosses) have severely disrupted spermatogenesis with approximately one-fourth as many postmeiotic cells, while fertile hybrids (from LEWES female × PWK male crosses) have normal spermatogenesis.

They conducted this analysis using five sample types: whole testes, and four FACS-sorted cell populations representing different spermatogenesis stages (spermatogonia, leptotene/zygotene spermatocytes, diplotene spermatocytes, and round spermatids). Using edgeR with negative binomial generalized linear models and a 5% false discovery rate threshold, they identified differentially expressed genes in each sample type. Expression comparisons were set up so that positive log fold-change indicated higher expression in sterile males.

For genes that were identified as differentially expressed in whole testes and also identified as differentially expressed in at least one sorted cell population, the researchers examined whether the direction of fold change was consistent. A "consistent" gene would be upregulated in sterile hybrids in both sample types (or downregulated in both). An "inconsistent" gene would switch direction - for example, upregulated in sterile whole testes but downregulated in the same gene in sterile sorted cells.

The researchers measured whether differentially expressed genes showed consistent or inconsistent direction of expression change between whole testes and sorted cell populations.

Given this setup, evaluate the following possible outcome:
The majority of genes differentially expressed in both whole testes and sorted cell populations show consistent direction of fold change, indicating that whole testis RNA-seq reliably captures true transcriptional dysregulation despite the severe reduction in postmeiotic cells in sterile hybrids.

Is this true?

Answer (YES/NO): YES